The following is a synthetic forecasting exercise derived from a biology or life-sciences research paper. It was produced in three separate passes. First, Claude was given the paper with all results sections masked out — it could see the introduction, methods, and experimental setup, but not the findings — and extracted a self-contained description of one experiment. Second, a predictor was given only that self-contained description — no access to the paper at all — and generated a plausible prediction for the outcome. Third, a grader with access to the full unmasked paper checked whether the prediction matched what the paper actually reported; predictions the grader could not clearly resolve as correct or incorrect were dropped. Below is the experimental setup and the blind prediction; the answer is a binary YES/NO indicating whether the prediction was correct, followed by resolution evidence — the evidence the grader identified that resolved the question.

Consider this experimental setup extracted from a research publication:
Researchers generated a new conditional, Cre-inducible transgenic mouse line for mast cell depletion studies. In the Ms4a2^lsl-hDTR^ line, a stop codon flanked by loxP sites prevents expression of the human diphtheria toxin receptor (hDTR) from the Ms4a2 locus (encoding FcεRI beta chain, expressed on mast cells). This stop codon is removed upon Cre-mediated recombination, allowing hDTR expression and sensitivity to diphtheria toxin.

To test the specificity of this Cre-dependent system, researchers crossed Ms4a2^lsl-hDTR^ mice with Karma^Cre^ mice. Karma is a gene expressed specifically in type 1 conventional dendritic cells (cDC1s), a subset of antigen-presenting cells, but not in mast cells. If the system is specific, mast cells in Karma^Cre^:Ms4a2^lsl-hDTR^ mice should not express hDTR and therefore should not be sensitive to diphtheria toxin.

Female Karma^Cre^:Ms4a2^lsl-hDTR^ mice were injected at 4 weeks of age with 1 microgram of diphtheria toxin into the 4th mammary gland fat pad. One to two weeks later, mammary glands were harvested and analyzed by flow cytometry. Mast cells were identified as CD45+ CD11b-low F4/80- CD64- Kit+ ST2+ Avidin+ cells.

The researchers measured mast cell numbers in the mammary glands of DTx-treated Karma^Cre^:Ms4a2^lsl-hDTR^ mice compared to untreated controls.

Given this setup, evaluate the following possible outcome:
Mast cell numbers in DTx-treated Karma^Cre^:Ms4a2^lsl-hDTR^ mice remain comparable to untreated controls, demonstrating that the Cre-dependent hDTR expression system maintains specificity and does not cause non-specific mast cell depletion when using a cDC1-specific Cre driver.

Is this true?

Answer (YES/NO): NO